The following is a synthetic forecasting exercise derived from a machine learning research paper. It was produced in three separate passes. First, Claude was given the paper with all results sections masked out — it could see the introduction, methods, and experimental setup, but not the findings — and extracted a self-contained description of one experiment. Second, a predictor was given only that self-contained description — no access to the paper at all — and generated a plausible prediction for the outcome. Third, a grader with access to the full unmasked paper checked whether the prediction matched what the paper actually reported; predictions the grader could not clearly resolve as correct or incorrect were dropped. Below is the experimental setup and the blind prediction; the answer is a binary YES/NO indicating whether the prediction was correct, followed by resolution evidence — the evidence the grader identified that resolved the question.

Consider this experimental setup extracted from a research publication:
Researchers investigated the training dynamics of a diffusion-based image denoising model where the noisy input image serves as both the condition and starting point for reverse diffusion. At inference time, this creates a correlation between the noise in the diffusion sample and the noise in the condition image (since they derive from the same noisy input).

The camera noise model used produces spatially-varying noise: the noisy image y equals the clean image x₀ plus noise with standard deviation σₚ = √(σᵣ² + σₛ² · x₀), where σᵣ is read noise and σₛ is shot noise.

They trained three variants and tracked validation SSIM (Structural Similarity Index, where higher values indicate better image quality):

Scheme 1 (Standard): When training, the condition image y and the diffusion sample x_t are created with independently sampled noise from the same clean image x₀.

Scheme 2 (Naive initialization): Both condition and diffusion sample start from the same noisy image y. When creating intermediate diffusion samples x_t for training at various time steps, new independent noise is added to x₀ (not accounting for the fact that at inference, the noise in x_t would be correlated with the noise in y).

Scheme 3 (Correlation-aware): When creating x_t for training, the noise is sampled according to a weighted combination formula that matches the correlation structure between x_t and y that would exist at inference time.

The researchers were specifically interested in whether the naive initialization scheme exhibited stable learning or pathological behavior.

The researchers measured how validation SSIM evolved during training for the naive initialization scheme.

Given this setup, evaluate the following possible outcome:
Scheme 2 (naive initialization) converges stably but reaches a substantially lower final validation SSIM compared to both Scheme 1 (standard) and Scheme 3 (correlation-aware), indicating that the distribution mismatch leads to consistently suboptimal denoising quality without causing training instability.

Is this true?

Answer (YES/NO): NO